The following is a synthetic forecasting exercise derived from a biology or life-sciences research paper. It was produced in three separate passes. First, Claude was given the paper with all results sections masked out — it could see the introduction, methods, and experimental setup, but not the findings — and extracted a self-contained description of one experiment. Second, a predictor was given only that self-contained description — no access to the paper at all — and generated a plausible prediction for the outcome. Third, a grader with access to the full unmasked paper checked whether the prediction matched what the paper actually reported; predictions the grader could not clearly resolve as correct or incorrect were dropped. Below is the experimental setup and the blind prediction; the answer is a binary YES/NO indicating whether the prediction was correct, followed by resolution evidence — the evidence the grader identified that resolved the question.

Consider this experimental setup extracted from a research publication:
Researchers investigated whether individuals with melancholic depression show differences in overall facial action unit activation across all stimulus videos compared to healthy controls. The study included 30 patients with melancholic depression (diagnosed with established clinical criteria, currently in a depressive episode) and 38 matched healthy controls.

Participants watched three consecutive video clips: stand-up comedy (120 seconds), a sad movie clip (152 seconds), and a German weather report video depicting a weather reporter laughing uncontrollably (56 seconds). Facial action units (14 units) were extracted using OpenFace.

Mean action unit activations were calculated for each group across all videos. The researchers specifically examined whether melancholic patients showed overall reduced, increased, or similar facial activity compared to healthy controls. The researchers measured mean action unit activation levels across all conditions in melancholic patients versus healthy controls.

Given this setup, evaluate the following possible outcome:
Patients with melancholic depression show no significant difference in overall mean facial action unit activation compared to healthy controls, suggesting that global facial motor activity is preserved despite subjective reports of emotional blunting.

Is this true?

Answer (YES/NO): NO